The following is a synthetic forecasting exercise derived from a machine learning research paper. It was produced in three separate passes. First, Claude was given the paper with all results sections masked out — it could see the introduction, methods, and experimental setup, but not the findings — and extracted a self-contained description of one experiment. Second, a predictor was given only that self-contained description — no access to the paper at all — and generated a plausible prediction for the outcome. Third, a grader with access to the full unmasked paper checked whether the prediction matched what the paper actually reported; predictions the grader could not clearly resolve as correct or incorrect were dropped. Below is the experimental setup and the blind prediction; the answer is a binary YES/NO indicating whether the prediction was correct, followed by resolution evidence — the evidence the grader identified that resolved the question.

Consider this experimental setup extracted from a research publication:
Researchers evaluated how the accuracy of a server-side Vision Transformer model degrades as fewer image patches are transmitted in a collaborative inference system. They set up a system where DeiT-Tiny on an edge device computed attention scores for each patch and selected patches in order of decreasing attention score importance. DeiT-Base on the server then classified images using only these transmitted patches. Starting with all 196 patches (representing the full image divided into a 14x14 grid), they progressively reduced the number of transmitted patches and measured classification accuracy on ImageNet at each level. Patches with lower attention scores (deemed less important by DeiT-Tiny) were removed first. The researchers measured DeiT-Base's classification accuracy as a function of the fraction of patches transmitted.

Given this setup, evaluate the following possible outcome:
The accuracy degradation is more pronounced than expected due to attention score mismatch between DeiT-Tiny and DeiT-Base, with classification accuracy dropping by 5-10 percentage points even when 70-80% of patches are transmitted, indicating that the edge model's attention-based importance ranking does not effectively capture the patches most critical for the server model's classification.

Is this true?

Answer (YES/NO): NO